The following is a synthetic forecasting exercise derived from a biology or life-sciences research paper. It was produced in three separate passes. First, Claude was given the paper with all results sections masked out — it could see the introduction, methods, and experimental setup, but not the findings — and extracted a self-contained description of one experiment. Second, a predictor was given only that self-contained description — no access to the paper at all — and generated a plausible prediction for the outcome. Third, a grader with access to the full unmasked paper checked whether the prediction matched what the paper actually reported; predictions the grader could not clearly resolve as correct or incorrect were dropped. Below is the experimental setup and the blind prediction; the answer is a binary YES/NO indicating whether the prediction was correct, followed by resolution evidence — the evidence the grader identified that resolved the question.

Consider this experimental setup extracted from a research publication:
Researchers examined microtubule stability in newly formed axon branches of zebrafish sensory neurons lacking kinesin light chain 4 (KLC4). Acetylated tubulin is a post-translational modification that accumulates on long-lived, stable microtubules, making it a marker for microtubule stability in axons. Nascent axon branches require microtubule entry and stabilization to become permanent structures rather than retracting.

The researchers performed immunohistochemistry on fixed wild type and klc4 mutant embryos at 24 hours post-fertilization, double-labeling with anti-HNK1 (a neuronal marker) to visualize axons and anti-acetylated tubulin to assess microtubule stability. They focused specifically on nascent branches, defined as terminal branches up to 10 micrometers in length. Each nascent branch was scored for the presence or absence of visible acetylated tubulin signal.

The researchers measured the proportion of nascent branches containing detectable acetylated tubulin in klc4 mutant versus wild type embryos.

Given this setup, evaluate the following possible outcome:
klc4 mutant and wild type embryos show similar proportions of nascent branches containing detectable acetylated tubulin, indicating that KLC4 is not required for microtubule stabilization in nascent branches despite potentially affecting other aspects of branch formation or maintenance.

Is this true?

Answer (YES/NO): NO